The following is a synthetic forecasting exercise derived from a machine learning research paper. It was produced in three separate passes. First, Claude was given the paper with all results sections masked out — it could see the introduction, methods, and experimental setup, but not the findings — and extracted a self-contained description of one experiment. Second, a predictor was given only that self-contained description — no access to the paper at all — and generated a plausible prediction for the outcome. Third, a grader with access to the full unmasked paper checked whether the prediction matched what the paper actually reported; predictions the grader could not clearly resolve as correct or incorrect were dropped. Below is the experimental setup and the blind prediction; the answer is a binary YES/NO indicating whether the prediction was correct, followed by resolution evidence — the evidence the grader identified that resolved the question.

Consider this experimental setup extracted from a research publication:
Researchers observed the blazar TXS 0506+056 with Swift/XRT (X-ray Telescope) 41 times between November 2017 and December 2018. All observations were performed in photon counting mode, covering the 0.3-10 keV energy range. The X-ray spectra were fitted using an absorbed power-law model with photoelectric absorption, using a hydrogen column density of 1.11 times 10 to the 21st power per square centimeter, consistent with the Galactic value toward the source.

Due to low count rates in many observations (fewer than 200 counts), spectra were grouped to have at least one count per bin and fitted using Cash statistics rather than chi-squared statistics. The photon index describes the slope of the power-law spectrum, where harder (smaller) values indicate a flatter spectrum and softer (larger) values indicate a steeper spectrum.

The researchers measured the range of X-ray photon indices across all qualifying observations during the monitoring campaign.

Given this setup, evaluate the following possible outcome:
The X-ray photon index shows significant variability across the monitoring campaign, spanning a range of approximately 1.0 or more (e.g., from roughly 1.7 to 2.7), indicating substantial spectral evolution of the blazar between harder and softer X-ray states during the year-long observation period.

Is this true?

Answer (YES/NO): YES